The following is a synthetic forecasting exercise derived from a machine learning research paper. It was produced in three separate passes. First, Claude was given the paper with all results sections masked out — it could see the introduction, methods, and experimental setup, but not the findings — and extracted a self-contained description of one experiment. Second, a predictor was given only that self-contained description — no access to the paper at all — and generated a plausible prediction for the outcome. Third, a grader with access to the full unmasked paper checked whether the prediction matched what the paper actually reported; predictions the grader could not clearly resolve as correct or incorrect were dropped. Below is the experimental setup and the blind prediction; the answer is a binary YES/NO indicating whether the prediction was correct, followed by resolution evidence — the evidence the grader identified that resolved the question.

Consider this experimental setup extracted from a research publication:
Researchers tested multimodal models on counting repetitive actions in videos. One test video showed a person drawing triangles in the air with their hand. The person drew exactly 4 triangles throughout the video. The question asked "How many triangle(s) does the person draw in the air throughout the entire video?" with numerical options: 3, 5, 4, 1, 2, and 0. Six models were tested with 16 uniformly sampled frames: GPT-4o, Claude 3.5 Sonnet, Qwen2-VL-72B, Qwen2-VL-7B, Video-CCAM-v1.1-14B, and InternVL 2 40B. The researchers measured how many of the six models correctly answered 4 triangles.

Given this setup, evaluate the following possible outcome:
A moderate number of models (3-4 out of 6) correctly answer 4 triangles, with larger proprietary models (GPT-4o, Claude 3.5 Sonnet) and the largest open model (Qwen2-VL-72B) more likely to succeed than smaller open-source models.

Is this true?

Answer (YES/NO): NO